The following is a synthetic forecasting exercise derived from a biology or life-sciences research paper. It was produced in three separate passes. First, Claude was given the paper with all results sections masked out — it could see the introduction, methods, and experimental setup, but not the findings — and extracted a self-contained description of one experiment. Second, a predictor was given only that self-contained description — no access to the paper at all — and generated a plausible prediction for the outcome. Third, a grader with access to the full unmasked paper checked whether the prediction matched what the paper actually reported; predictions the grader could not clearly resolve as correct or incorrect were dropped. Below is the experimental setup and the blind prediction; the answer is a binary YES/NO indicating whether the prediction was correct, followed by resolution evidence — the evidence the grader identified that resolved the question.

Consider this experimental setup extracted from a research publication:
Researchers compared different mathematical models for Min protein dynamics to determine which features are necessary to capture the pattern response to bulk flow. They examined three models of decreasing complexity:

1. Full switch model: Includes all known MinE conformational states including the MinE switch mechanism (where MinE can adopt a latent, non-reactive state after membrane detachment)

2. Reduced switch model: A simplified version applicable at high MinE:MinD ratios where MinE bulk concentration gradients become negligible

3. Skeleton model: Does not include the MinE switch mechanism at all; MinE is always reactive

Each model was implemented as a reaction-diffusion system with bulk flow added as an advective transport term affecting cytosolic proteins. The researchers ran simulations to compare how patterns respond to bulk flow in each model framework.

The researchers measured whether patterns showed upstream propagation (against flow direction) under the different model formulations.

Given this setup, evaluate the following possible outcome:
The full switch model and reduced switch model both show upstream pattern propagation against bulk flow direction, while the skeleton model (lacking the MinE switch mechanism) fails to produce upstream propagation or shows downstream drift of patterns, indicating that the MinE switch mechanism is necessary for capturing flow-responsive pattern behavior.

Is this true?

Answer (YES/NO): YES